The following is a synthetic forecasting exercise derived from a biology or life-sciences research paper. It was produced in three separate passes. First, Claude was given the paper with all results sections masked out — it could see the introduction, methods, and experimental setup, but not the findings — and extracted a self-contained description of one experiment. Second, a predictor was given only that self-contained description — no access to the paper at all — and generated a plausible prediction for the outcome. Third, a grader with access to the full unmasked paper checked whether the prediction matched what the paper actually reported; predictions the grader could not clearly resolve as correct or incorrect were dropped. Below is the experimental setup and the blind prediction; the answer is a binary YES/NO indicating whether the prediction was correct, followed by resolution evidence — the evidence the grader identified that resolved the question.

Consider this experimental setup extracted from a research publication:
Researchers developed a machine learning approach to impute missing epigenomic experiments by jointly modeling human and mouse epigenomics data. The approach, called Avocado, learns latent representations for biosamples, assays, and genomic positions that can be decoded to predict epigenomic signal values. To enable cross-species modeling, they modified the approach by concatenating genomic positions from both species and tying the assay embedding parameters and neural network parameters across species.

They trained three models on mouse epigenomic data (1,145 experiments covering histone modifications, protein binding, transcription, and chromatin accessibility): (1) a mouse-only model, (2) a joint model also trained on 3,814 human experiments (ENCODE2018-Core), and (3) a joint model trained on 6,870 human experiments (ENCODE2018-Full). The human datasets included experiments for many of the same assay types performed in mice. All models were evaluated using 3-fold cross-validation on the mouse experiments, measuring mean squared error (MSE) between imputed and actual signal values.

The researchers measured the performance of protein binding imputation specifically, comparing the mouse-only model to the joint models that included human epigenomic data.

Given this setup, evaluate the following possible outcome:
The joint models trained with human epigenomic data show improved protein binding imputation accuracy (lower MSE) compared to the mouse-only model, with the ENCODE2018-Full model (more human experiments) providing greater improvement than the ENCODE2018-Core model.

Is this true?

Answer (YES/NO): NO